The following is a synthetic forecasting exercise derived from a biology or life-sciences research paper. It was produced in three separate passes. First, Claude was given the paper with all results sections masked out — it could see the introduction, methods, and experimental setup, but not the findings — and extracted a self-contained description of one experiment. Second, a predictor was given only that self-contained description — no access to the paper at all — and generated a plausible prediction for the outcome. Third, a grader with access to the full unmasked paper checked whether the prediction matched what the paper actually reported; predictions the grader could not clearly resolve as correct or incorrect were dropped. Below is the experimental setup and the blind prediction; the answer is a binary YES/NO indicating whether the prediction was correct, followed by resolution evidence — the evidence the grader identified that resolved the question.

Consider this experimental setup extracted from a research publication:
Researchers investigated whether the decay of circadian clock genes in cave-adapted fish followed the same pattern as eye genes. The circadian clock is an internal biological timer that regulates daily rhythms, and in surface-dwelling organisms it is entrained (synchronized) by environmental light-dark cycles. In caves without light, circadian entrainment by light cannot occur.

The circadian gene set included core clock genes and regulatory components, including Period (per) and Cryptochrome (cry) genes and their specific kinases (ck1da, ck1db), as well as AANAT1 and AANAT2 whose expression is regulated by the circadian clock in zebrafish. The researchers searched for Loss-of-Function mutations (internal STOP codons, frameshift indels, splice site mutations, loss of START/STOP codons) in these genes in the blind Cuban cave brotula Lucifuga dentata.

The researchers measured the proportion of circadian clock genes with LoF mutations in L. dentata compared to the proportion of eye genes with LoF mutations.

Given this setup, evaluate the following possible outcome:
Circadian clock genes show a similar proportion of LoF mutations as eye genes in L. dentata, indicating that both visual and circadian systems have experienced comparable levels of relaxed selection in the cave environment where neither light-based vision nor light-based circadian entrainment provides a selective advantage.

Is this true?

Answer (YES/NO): NO